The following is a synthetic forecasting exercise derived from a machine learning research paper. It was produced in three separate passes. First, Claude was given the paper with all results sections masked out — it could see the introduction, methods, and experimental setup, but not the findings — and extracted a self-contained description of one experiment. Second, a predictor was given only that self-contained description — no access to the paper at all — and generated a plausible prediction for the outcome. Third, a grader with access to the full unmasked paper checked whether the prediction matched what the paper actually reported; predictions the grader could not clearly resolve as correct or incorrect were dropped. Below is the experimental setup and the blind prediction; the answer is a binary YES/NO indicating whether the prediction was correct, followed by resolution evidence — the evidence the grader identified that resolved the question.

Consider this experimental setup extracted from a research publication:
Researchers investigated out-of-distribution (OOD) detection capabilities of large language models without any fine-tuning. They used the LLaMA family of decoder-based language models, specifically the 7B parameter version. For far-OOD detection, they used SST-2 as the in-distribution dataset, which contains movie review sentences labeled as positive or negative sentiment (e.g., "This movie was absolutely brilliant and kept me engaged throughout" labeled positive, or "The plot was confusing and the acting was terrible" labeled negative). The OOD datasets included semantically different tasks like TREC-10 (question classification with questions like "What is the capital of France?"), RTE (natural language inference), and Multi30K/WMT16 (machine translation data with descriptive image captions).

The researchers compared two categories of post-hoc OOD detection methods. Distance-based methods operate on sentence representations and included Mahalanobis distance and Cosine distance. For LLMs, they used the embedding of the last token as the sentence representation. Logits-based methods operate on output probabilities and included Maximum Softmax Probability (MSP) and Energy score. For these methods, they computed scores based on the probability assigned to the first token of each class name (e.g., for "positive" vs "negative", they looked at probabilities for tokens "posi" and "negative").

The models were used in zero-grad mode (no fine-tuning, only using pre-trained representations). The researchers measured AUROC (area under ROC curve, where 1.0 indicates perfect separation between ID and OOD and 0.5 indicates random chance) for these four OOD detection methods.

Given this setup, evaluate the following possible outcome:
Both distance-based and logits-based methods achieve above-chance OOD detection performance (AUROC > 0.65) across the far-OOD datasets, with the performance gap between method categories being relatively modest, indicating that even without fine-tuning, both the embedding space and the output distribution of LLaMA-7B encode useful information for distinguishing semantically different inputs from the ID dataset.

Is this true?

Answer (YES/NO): NO